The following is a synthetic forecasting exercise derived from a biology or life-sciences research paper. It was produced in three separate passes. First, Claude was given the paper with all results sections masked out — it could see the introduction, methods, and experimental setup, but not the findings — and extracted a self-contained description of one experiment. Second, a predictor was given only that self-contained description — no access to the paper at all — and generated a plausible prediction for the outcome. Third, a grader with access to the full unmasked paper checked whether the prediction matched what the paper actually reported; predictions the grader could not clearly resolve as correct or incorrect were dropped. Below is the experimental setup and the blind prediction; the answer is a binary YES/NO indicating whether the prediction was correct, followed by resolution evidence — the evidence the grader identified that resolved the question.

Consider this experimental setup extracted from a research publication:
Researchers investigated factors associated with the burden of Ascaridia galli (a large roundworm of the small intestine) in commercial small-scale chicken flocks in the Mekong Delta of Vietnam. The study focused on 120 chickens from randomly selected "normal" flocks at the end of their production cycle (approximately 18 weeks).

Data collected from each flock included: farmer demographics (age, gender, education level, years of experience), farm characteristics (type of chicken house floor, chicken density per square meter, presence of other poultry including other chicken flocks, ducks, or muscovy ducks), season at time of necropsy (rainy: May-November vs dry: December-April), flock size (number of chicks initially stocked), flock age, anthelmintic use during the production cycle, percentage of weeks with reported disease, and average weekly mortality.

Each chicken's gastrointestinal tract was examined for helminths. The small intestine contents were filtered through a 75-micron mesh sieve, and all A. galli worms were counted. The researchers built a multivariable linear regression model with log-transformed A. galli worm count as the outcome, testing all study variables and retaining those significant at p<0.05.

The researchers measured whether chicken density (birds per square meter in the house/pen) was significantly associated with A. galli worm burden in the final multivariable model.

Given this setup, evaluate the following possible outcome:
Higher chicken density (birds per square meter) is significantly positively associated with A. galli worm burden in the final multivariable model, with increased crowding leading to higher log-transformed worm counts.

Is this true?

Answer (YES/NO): NO